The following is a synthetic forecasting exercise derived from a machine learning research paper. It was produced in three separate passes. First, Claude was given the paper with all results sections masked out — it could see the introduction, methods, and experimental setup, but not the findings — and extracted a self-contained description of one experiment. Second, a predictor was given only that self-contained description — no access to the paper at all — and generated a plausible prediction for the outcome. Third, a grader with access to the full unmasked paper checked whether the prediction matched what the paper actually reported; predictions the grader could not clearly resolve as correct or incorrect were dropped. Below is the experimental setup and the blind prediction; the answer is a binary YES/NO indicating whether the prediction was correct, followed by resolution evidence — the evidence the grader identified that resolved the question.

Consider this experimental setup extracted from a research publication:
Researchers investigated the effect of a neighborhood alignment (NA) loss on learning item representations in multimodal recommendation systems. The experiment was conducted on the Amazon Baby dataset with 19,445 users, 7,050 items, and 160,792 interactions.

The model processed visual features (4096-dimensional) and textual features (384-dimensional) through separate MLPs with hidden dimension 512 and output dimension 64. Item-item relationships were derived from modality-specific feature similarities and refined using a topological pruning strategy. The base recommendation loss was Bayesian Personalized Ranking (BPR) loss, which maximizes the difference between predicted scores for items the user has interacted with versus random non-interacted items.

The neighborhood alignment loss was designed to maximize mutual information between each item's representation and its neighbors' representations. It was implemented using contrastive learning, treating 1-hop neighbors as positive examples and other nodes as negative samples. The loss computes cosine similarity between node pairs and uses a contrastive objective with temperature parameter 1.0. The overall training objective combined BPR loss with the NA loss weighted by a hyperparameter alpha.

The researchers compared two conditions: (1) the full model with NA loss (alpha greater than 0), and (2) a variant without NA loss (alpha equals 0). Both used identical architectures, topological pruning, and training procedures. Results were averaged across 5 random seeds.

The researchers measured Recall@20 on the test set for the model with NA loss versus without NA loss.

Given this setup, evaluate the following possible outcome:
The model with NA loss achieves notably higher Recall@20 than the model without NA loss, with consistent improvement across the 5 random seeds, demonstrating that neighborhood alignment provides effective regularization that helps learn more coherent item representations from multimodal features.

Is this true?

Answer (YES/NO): YES